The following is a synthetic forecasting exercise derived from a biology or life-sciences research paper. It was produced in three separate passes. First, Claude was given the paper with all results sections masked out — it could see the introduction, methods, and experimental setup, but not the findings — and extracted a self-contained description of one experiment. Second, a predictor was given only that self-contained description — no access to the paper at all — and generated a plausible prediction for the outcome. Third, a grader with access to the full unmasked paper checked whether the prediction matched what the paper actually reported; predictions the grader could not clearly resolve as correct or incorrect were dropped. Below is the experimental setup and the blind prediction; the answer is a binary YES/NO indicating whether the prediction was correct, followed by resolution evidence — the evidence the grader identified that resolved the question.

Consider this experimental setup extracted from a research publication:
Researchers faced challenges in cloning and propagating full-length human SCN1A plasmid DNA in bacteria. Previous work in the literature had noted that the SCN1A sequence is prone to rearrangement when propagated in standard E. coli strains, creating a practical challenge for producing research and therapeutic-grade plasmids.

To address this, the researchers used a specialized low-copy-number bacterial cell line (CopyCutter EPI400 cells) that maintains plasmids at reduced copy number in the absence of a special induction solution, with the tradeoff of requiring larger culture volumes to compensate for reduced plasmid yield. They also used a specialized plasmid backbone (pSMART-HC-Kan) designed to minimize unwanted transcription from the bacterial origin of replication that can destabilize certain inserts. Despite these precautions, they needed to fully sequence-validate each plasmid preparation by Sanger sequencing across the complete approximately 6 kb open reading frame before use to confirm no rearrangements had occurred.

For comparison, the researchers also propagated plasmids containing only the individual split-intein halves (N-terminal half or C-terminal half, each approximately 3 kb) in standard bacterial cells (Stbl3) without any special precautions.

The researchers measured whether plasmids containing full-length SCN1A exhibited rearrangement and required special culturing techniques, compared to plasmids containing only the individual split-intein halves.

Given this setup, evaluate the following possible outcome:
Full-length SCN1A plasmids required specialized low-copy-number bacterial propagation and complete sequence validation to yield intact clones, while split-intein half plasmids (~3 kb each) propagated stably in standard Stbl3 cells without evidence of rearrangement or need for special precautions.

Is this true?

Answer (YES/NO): YES